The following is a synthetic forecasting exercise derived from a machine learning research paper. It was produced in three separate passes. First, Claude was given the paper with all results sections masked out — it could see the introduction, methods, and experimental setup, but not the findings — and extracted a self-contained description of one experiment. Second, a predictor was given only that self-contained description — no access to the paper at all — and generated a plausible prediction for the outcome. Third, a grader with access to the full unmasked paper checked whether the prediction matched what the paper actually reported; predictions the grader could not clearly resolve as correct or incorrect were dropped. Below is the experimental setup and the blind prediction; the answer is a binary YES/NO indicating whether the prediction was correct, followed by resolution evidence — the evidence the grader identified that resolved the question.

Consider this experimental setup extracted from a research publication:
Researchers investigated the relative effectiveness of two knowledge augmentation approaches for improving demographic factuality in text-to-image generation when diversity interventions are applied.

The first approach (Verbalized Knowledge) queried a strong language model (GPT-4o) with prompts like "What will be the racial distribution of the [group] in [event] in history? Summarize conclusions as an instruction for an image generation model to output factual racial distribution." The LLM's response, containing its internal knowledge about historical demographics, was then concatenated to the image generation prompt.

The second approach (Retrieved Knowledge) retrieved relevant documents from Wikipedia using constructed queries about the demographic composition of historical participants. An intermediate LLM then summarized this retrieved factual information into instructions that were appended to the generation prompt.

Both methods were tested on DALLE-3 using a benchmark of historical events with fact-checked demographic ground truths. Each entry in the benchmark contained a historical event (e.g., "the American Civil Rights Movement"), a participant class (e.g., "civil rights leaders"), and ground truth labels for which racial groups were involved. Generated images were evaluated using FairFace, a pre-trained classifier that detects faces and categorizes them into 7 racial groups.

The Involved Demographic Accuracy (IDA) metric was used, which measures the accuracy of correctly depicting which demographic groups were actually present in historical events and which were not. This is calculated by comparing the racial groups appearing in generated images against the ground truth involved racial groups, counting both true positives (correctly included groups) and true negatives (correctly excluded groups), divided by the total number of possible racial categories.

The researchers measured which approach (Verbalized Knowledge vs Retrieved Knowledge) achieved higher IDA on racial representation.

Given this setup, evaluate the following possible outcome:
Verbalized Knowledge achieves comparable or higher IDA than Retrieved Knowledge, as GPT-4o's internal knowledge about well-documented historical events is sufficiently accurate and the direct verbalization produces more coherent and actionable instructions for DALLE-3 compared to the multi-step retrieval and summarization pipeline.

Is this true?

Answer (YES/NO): NO